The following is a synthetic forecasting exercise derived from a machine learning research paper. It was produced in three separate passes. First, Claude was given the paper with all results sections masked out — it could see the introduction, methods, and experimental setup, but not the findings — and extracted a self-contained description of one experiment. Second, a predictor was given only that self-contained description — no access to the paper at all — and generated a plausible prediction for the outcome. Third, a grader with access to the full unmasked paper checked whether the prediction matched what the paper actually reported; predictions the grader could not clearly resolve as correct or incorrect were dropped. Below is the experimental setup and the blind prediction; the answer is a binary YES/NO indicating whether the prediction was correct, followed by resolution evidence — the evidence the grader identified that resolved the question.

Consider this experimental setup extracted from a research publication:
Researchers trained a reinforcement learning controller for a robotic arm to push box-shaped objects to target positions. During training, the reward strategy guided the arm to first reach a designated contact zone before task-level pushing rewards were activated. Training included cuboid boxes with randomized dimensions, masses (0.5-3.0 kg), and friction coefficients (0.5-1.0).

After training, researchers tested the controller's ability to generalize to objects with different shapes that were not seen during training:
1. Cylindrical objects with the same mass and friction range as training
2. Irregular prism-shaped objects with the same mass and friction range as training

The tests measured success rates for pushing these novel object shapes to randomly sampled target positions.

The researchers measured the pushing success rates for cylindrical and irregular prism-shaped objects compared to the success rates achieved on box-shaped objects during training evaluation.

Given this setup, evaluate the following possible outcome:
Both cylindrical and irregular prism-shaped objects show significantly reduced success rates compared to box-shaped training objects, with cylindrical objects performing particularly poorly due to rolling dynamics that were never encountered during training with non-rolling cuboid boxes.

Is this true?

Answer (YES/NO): NO